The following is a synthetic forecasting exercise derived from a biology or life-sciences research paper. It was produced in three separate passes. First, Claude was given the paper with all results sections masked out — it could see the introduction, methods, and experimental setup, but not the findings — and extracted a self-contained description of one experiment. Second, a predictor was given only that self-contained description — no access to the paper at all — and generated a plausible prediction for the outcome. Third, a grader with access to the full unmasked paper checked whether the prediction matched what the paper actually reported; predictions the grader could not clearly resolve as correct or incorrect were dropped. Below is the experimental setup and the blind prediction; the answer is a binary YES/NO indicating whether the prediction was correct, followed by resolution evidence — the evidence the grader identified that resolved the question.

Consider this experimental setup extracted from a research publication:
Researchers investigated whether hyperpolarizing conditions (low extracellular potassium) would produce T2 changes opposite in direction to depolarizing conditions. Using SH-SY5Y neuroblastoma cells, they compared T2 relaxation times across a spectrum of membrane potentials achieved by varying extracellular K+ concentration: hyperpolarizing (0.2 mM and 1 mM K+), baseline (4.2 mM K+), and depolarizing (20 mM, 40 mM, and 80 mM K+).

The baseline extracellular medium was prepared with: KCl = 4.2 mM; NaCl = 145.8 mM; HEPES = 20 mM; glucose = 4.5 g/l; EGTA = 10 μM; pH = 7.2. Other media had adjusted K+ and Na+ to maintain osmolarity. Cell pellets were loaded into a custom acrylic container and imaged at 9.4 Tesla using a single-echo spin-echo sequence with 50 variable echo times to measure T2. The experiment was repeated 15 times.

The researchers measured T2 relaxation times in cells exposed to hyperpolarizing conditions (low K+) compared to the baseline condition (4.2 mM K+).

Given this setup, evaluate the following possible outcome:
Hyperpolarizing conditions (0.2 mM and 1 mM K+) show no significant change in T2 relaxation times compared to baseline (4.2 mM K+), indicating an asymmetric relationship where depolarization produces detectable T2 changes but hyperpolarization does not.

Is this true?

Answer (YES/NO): NO